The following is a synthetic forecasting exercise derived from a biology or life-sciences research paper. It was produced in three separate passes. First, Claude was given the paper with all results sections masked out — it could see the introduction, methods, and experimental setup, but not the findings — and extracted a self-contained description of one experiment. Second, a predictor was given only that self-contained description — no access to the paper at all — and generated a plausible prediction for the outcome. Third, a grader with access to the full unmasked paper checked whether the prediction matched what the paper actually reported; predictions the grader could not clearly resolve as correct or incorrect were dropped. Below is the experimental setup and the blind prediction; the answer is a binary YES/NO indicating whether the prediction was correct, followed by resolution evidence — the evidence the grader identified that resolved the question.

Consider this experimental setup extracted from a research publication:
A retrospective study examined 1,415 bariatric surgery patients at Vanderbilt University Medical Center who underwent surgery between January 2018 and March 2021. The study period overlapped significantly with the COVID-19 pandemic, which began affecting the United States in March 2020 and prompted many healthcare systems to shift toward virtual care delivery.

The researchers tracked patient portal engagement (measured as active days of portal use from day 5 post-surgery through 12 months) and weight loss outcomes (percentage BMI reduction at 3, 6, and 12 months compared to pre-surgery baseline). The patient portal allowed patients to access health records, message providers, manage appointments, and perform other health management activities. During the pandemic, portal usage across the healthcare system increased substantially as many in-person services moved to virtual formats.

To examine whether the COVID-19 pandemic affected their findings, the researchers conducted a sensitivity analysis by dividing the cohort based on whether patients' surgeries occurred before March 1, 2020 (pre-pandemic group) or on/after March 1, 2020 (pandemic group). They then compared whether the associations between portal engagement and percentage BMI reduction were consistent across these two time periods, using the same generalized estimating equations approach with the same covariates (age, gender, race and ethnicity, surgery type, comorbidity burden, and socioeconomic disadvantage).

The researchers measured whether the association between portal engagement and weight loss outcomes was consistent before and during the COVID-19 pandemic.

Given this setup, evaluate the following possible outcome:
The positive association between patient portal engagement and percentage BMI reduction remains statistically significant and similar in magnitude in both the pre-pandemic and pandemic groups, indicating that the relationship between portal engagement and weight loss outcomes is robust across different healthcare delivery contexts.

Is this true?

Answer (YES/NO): YES